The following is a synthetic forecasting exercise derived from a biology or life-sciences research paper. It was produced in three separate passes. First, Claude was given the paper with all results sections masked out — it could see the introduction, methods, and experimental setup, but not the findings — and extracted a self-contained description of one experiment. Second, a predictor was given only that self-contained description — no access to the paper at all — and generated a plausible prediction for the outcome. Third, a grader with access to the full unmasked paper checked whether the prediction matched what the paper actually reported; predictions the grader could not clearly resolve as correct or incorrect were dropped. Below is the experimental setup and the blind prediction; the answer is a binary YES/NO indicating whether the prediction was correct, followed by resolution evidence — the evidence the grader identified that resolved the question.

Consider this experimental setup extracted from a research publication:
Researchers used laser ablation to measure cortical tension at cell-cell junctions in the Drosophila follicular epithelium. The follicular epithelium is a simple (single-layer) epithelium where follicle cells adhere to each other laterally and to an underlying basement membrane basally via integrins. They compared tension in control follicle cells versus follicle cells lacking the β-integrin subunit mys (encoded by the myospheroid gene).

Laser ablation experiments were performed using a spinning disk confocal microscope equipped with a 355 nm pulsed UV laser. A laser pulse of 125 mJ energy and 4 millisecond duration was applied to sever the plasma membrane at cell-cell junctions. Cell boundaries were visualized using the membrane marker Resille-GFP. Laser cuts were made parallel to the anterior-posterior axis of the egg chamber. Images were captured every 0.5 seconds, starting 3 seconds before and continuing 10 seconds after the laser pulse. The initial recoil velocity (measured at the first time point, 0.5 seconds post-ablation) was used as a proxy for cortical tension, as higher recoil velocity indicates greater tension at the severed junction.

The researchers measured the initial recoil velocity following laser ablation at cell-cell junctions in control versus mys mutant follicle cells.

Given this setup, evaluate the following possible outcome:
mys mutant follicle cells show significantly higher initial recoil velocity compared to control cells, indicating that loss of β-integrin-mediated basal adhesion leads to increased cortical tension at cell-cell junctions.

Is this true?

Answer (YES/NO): NO